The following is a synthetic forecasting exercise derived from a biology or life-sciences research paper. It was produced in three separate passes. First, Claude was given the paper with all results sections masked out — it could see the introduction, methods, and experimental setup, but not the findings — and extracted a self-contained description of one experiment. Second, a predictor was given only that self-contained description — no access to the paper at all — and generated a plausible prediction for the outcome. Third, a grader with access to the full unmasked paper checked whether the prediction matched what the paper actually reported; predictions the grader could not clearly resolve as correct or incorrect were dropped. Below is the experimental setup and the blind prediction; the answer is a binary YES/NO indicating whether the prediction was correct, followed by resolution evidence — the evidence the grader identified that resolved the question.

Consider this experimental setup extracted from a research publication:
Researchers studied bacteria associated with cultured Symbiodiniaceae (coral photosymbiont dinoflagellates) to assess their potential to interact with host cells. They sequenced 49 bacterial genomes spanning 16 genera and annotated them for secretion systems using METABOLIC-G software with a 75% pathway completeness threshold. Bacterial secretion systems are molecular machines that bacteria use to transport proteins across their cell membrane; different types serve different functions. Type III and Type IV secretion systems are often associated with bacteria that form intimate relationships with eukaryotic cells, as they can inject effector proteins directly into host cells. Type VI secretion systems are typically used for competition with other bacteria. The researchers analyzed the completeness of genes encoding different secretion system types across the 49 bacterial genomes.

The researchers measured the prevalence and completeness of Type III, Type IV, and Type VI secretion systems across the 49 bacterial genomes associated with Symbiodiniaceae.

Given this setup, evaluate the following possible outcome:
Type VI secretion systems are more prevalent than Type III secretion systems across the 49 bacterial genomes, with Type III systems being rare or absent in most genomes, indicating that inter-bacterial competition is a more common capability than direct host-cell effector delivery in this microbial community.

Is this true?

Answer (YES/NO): YES